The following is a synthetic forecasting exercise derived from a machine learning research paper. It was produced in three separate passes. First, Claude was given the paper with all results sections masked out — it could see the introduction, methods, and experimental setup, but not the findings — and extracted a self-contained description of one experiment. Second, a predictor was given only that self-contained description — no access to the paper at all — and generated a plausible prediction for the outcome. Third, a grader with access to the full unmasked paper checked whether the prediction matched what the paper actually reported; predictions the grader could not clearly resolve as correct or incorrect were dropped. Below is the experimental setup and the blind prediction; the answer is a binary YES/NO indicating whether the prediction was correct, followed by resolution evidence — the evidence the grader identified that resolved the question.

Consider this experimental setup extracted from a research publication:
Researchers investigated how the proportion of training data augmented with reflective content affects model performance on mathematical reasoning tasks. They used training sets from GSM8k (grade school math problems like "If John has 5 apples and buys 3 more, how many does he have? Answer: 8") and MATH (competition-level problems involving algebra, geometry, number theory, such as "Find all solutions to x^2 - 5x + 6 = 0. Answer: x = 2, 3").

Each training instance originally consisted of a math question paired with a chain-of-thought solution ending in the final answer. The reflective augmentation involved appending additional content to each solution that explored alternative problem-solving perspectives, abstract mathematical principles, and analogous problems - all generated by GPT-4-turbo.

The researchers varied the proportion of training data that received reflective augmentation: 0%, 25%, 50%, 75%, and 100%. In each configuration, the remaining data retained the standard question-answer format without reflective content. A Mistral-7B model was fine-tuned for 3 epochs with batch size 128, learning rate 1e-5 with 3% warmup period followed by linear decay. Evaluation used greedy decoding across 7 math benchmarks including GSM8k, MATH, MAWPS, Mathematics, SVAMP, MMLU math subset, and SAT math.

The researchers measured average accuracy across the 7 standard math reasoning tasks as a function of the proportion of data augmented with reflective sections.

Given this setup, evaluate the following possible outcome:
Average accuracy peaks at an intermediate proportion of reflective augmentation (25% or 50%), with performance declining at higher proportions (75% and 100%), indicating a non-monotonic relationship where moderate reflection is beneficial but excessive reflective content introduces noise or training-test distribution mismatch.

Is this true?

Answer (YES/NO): NO